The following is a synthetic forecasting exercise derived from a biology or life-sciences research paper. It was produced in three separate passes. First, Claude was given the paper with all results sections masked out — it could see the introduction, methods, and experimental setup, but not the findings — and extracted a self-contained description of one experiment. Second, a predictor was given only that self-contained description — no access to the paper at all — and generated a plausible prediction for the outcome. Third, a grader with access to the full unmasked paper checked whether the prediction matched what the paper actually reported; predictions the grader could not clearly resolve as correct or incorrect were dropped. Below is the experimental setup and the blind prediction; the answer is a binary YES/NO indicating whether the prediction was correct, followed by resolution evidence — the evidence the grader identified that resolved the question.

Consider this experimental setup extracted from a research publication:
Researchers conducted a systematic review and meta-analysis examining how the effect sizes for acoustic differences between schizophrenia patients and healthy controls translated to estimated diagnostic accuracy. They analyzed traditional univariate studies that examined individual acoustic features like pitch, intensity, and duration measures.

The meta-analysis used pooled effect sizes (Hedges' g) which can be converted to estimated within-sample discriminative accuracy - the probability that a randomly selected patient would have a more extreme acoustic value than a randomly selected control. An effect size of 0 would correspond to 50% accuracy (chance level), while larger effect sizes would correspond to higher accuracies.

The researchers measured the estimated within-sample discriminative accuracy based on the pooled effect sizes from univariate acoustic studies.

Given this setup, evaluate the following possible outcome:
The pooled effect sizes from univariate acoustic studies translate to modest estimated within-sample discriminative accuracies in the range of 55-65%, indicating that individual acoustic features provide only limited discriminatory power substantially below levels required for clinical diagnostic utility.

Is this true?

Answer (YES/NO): NO